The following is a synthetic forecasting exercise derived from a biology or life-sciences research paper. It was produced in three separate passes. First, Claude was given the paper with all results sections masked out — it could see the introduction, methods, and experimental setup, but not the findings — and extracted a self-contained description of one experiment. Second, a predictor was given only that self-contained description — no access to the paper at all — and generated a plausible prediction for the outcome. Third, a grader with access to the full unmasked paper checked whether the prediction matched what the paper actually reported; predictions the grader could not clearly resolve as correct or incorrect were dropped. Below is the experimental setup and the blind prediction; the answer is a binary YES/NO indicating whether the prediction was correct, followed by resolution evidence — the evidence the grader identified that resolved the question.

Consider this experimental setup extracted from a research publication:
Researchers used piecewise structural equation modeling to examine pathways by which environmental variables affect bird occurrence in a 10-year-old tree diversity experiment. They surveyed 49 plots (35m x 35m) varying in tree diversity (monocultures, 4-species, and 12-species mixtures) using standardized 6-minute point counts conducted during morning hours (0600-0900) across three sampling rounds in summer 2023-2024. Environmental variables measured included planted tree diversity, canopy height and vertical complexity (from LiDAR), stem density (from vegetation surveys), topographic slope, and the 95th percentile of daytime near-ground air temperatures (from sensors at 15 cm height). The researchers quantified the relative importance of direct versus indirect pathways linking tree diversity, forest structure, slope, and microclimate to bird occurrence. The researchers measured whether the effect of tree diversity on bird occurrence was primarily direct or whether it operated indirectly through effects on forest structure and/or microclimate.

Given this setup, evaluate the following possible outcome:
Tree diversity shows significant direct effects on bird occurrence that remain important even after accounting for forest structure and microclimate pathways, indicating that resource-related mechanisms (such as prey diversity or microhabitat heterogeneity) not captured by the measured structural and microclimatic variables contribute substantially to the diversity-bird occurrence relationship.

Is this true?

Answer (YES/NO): NO